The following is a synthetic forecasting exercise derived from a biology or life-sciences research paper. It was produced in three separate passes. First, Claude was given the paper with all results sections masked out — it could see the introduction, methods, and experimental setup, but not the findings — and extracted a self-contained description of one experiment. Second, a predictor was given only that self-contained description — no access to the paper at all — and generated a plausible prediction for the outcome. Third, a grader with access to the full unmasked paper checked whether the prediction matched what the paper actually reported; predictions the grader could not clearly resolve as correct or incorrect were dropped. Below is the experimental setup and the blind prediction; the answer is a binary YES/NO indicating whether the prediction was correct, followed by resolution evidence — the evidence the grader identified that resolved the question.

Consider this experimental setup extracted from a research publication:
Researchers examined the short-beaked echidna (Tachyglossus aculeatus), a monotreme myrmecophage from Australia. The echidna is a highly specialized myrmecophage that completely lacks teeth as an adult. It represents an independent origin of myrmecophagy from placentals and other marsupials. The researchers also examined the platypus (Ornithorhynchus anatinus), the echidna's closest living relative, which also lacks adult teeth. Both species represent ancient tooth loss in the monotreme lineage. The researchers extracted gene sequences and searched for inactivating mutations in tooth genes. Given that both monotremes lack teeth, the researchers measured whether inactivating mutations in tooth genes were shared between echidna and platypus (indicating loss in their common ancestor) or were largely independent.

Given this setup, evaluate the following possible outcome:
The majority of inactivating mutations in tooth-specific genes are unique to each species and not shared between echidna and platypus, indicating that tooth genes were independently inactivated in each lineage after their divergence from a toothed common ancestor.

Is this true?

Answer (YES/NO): YES